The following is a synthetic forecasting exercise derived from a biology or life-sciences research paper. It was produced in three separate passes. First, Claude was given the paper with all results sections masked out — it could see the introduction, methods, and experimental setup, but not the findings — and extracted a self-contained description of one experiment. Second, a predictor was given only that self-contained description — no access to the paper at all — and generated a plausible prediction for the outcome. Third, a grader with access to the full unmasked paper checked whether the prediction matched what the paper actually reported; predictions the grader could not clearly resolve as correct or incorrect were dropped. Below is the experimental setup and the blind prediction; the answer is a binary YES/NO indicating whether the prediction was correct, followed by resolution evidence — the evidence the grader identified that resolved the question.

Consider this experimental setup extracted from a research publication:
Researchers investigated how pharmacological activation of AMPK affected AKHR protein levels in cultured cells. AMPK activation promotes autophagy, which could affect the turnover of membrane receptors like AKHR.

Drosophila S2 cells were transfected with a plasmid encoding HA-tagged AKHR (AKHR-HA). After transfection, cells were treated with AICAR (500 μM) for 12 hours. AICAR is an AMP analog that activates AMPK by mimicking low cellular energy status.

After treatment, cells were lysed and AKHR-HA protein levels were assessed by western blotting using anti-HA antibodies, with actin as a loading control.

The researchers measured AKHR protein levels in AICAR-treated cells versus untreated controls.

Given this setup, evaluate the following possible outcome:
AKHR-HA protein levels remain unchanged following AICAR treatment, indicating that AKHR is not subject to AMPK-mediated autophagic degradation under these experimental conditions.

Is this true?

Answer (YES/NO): NO